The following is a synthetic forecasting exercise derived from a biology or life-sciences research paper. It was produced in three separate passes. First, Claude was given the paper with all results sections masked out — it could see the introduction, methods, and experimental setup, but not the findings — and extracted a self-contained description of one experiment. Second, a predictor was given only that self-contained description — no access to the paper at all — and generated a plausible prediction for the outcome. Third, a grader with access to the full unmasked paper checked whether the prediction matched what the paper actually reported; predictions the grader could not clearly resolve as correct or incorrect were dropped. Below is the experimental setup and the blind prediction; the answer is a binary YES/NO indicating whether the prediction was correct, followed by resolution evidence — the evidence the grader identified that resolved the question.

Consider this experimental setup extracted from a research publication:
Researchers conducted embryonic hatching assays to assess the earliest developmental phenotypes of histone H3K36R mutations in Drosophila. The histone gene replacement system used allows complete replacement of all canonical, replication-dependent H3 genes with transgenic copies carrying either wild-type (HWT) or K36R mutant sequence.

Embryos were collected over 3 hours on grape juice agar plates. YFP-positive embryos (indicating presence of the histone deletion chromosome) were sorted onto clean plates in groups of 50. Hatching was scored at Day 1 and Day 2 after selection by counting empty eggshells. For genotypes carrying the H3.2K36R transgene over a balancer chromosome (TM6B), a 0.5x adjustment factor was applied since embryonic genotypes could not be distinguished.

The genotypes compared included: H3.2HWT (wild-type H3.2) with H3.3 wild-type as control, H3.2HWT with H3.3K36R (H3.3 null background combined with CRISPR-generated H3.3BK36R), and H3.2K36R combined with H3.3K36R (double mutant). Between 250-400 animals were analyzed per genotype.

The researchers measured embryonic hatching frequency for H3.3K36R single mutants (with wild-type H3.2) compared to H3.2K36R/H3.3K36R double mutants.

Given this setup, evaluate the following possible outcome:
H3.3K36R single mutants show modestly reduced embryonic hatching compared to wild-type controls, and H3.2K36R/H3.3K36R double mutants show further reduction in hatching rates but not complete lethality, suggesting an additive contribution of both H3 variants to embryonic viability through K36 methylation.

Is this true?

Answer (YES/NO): NO